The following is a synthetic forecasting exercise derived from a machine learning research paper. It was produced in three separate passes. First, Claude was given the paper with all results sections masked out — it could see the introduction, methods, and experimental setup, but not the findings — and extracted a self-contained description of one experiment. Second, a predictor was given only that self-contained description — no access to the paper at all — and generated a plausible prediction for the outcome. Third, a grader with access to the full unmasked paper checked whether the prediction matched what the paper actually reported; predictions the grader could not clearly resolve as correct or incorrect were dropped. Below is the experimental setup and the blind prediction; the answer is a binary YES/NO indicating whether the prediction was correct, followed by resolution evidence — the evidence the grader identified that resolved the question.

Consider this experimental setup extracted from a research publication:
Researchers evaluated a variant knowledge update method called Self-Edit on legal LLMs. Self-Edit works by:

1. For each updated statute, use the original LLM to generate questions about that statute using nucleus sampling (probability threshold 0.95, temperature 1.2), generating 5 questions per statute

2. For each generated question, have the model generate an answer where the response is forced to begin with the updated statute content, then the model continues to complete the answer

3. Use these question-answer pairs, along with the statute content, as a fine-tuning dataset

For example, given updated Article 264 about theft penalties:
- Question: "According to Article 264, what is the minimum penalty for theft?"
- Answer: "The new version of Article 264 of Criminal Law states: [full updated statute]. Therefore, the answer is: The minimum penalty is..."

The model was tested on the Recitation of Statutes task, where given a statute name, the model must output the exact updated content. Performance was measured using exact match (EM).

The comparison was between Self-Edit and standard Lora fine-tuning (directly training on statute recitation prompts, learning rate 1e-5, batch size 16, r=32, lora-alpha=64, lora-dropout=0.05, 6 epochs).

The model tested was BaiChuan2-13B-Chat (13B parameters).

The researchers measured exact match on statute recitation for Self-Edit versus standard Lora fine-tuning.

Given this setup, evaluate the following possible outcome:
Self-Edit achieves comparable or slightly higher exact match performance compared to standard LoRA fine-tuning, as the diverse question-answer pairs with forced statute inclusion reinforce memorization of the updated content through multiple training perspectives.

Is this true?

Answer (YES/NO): NO